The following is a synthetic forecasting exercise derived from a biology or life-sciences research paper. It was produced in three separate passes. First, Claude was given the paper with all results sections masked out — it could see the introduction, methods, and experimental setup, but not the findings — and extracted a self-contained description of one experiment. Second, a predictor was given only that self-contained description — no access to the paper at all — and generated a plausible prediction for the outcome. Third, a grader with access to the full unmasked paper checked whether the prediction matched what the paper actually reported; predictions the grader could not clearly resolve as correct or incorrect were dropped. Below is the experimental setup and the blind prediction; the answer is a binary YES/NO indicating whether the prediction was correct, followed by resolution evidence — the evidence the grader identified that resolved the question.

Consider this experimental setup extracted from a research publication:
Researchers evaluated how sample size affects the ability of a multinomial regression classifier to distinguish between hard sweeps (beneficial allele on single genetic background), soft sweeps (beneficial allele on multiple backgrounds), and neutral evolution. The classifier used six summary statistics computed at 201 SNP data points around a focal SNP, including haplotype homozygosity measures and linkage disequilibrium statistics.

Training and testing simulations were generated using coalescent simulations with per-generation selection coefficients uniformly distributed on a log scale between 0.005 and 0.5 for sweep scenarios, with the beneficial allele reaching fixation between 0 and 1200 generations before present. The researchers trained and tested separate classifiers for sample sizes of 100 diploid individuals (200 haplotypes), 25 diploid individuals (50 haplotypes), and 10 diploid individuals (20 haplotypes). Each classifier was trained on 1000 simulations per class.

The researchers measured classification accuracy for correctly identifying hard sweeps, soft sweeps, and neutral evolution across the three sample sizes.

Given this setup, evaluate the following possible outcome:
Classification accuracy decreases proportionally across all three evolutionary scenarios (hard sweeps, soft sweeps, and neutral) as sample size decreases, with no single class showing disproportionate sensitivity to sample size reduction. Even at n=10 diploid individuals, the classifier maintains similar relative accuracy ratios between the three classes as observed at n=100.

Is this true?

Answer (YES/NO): NO